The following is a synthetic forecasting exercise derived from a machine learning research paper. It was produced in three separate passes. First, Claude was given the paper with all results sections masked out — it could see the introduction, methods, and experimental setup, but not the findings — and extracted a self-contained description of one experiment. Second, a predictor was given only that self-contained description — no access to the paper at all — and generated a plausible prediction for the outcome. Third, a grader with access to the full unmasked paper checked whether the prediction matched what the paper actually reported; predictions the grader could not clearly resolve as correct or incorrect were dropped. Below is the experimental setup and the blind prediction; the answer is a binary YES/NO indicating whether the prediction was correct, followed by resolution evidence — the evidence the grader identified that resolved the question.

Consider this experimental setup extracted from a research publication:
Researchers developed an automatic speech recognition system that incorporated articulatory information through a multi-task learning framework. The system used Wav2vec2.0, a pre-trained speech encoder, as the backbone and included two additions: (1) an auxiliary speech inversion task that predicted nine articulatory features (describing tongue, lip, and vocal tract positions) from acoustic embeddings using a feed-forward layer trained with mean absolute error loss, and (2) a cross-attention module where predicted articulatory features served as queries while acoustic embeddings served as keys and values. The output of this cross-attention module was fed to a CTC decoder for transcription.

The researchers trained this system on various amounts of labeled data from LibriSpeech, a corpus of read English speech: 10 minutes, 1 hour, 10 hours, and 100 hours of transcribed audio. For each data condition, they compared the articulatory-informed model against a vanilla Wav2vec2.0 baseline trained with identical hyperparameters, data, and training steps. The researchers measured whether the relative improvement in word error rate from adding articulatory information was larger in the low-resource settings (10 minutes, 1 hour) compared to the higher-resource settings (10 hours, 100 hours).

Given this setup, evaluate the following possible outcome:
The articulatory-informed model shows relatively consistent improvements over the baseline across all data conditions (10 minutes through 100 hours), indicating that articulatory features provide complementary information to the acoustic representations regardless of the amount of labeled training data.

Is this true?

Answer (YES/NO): NO